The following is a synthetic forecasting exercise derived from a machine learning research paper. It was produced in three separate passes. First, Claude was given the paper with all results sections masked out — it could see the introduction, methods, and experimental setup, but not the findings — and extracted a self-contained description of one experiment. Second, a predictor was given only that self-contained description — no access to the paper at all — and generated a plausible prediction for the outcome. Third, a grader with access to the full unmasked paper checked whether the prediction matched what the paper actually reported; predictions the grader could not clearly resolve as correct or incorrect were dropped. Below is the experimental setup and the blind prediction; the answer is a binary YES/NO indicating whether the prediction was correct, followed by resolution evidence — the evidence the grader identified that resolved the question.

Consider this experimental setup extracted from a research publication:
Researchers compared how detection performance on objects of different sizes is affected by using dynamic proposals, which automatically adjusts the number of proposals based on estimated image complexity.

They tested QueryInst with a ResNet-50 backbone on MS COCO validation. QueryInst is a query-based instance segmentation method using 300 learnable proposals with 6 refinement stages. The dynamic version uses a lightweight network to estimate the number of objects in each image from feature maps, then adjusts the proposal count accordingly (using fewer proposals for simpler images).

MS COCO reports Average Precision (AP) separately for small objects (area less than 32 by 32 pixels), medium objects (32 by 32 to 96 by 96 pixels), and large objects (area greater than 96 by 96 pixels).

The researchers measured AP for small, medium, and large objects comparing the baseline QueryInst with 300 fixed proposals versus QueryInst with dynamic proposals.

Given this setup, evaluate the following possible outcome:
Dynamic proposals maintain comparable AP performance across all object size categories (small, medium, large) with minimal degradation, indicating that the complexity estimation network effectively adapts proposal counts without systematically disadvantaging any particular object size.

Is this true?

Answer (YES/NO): NO